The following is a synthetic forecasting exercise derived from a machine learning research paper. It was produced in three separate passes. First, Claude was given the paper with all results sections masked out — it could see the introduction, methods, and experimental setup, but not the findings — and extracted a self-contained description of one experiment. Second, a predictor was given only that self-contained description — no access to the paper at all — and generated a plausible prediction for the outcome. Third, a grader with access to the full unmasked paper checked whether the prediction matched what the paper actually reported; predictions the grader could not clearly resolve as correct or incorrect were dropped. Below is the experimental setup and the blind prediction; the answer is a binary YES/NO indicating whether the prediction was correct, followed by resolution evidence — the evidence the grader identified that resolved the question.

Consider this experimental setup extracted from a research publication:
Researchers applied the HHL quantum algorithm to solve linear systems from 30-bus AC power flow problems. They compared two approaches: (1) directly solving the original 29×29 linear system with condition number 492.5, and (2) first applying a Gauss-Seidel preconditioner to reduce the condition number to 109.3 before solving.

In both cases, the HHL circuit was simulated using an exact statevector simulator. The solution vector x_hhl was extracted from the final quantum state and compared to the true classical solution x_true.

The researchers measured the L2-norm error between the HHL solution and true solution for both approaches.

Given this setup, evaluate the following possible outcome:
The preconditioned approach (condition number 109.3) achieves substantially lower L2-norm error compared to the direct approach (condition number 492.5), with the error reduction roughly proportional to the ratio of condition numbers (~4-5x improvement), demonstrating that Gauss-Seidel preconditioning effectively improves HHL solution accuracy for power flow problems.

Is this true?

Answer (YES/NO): NO